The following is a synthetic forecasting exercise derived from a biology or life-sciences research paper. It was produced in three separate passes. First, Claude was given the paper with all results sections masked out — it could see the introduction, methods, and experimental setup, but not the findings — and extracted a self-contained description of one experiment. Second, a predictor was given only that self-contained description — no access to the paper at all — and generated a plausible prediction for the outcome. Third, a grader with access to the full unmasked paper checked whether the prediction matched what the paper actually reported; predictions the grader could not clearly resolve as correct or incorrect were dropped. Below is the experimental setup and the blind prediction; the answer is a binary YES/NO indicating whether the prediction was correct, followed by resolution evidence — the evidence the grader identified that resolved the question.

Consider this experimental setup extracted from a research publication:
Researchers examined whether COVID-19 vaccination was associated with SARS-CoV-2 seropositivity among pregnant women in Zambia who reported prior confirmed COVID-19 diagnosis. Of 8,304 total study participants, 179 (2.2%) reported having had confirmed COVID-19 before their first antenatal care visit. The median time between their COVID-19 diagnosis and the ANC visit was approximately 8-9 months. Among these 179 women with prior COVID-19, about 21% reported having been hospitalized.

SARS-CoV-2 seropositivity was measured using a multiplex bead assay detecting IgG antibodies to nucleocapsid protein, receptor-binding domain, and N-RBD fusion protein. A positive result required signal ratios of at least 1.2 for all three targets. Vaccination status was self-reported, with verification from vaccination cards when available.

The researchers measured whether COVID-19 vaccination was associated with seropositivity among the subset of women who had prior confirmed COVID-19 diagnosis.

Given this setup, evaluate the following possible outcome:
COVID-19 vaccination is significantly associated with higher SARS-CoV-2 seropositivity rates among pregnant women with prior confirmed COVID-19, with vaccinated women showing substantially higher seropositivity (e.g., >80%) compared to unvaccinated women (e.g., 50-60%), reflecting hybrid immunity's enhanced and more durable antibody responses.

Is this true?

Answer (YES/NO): YES